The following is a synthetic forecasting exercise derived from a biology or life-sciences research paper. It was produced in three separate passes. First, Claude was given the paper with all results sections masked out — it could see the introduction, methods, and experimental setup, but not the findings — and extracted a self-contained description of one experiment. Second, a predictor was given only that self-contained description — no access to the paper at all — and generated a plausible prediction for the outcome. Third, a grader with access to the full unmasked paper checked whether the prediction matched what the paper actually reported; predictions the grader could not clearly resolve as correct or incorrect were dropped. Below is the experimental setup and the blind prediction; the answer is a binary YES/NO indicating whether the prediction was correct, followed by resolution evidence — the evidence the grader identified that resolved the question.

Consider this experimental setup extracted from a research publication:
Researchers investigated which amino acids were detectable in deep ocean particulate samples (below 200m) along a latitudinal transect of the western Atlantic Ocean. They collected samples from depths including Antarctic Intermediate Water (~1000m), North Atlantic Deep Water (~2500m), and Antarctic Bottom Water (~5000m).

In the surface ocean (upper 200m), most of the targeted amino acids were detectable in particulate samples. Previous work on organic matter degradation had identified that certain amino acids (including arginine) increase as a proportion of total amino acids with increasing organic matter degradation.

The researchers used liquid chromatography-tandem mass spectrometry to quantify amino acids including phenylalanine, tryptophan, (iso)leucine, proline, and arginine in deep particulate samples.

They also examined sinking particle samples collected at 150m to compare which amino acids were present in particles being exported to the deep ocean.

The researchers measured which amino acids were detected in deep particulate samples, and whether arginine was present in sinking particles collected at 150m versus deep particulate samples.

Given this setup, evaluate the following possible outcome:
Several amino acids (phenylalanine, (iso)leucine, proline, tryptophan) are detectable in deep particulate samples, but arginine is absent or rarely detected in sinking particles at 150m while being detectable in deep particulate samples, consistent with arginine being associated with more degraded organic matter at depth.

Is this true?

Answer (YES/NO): YES